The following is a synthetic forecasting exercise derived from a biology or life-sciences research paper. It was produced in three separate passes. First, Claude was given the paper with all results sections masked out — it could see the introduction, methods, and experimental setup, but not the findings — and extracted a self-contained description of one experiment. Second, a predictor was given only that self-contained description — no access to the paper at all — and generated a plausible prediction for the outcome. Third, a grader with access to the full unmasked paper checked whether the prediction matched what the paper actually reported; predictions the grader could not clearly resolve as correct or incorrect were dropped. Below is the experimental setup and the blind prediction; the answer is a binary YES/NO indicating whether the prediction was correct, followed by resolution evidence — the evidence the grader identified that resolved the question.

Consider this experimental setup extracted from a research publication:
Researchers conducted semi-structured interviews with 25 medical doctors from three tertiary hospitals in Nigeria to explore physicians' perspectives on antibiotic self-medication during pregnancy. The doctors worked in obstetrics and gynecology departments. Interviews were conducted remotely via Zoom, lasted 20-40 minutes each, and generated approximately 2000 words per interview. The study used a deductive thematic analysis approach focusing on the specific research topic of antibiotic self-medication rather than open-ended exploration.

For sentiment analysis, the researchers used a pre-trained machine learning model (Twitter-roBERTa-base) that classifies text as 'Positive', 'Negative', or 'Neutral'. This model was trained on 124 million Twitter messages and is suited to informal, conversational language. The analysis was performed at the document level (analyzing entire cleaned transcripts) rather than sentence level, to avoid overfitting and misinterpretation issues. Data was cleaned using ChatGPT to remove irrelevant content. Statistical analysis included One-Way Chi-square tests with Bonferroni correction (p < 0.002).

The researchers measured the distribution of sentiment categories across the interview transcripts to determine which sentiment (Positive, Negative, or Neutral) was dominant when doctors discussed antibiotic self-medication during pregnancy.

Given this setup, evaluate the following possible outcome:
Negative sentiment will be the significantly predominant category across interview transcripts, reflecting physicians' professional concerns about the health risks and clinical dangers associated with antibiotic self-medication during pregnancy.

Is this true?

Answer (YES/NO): NO